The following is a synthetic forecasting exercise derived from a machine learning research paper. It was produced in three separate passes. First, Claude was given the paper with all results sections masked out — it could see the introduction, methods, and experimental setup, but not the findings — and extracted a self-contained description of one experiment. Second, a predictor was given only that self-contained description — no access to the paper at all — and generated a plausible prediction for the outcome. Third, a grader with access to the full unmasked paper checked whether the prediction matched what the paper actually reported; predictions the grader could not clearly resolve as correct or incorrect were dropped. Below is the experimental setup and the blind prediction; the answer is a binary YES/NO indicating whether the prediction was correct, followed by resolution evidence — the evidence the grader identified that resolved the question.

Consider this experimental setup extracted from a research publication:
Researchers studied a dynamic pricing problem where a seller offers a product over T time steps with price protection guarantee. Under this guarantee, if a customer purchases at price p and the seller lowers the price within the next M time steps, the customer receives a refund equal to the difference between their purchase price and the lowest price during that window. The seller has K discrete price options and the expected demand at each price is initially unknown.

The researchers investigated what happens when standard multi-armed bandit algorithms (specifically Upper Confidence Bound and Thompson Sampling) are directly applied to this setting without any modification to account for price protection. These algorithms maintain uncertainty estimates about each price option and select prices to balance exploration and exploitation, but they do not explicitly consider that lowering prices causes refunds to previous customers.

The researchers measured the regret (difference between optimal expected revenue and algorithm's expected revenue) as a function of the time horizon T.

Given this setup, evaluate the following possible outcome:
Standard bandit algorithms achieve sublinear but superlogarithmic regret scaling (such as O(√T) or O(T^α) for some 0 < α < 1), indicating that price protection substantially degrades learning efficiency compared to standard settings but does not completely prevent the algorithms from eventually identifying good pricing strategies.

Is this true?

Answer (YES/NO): NO